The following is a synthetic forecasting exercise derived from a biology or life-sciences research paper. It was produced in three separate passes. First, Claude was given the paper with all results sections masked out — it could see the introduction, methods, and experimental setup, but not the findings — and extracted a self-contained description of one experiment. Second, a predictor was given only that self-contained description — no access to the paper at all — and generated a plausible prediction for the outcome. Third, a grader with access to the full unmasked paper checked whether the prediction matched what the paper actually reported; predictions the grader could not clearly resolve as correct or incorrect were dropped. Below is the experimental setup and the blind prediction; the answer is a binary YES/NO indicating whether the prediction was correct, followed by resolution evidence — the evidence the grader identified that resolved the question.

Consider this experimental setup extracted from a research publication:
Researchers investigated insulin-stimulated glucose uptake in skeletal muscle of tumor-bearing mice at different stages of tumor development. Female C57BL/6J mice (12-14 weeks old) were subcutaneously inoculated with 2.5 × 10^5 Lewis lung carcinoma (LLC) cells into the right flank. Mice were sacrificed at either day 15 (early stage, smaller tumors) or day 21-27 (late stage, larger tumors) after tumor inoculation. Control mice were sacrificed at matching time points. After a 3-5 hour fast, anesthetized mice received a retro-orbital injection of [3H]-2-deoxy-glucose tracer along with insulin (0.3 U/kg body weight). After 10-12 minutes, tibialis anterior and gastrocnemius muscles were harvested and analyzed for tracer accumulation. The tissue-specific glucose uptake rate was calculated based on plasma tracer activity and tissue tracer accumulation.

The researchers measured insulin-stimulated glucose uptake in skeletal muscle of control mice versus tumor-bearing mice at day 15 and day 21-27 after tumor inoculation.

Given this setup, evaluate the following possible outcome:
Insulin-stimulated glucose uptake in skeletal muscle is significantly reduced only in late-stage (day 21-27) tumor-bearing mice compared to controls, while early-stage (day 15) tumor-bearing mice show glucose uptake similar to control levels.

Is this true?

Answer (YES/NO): NO